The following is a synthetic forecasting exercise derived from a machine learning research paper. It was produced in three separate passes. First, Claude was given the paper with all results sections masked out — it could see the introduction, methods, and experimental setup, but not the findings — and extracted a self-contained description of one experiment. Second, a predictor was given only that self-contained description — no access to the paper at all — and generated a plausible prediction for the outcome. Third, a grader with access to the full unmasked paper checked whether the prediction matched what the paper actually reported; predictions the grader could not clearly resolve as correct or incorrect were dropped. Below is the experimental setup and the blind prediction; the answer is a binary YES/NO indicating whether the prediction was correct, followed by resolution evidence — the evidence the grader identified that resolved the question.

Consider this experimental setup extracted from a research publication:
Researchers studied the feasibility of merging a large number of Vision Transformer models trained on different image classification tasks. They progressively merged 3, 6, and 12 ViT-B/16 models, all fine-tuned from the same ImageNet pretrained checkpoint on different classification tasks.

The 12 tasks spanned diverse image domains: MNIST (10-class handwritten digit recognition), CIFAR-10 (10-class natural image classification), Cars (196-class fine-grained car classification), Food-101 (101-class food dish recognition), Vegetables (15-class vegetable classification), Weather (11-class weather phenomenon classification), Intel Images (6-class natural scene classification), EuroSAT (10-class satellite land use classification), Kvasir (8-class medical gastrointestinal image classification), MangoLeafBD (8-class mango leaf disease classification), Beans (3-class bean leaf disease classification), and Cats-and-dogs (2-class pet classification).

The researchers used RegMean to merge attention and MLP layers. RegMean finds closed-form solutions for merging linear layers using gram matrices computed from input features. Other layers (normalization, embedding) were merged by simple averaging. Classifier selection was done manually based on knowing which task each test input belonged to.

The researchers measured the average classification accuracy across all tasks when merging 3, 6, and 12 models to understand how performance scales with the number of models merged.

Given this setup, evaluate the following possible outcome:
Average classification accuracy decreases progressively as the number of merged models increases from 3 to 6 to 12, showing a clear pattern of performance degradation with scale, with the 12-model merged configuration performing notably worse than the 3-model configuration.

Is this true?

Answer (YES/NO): YES